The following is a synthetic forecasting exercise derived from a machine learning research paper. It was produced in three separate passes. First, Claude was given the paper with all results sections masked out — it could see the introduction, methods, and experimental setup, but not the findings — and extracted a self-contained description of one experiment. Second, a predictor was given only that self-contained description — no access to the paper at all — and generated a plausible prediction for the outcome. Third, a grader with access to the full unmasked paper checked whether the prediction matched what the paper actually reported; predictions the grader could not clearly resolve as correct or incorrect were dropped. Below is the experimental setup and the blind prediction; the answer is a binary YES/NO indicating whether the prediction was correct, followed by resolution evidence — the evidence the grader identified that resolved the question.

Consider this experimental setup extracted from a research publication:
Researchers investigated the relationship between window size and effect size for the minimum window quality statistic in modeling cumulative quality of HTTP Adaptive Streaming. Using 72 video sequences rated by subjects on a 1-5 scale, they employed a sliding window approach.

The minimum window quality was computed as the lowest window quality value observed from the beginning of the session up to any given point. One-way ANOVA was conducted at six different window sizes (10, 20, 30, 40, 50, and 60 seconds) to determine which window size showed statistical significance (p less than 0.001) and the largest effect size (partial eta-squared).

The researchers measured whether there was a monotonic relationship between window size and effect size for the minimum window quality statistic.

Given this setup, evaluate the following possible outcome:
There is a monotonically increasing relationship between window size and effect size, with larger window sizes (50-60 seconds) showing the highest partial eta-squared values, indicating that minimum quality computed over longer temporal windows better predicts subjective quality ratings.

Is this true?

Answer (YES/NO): NO